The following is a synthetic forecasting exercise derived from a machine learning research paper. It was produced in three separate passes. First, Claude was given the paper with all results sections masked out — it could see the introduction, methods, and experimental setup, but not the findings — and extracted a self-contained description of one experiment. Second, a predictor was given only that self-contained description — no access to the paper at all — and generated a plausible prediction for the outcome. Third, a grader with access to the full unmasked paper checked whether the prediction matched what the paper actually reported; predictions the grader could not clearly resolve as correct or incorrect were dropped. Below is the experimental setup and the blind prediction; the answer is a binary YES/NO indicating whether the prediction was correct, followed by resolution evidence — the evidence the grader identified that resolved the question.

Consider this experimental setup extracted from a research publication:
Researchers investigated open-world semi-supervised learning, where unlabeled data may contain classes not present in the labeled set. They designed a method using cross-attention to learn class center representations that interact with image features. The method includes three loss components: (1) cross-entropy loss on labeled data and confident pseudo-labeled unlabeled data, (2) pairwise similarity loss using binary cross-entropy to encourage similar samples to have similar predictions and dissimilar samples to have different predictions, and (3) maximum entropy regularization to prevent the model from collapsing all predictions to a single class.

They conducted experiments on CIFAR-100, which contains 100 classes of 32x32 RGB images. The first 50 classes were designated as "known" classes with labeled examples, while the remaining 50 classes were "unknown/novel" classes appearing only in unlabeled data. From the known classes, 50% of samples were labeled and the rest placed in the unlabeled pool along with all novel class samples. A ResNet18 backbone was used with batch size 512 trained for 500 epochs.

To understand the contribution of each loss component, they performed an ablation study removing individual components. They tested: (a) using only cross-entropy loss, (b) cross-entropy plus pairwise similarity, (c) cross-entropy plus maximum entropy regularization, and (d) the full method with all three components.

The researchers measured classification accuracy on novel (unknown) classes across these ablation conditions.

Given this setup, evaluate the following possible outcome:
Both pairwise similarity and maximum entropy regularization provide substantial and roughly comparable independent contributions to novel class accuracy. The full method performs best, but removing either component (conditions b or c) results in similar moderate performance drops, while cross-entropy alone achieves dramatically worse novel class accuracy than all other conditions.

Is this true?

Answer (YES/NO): NO